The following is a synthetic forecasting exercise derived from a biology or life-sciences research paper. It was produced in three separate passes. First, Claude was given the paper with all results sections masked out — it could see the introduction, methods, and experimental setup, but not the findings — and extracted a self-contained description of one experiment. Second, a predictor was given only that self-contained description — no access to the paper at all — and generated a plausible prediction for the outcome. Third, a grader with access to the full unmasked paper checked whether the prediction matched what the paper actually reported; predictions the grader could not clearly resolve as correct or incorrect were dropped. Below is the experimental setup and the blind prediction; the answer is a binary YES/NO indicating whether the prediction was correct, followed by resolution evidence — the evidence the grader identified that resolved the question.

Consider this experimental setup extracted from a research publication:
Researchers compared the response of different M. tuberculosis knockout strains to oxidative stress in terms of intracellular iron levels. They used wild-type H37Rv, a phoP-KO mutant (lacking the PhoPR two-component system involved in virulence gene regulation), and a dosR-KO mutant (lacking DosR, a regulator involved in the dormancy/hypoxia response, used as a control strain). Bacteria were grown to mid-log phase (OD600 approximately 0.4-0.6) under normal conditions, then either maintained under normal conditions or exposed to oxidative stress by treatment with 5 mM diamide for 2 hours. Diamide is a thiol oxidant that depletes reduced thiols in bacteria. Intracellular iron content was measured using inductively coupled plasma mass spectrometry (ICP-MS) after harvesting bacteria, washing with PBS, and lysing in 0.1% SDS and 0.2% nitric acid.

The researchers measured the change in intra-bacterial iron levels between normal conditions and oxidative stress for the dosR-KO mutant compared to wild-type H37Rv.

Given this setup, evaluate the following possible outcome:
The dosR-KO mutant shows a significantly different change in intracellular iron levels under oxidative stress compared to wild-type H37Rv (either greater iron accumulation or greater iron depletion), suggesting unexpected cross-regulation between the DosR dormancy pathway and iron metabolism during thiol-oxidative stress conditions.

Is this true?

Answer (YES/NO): NO